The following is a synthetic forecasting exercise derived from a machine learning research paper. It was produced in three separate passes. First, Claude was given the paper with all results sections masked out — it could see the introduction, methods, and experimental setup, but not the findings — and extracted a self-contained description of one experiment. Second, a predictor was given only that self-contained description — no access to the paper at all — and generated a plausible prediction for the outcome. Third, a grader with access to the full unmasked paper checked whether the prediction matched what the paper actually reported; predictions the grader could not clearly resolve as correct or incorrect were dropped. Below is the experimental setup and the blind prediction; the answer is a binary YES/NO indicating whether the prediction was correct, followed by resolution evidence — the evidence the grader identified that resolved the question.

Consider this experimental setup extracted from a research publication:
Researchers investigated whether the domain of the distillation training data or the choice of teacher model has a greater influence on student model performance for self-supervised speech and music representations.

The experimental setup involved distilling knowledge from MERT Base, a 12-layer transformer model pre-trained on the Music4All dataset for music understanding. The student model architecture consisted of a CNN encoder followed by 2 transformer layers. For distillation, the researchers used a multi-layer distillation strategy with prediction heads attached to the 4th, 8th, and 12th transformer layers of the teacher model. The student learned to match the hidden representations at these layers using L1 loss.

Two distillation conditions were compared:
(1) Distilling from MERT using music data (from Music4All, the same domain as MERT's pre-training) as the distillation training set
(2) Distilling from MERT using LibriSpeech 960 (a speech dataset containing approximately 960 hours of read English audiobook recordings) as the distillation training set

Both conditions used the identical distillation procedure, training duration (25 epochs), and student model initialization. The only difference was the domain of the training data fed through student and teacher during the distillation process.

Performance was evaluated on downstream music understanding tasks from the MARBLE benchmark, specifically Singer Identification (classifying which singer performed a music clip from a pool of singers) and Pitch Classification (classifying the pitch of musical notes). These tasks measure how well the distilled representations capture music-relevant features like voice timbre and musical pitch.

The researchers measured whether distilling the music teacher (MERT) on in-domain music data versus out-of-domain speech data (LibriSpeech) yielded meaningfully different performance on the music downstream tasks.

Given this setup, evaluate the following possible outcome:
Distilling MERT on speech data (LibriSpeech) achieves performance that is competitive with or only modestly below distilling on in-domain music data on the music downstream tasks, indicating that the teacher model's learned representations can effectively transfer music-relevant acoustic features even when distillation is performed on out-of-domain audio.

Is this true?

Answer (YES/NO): YES